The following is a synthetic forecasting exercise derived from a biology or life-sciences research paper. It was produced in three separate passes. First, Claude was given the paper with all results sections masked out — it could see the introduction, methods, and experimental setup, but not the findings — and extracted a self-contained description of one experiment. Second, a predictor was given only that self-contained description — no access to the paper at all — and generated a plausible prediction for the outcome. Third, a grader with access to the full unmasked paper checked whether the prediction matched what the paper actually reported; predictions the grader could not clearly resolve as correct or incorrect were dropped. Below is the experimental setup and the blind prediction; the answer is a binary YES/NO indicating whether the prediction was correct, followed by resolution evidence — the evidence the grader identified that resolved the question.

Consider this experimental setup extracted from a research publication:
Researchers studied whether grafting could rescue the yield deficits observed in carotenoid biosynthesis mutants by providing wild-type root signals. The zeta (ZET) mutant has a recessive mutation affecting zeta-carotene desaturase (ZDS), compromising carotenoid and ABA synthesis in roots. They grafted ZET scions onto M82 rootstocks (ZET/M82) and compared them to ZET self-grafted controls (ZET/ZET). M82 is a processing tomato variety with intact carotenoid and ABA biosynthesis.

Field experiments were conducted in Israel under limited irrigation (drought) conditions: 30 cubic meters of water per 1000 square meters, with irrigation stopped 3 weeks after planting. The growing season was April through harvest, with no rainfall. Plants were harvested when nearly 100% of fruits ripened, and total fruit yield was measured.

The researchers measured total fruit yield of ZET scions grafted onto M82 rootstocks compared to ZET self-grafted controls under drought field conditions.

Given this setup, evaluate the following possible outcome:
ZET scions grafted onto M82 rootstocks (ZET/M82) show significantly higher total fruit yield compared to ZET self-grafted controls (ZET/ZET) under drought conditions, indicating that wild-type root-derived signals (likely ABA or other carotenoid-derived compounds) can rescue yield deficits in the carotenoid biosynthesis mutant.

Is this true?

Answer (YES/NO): YES